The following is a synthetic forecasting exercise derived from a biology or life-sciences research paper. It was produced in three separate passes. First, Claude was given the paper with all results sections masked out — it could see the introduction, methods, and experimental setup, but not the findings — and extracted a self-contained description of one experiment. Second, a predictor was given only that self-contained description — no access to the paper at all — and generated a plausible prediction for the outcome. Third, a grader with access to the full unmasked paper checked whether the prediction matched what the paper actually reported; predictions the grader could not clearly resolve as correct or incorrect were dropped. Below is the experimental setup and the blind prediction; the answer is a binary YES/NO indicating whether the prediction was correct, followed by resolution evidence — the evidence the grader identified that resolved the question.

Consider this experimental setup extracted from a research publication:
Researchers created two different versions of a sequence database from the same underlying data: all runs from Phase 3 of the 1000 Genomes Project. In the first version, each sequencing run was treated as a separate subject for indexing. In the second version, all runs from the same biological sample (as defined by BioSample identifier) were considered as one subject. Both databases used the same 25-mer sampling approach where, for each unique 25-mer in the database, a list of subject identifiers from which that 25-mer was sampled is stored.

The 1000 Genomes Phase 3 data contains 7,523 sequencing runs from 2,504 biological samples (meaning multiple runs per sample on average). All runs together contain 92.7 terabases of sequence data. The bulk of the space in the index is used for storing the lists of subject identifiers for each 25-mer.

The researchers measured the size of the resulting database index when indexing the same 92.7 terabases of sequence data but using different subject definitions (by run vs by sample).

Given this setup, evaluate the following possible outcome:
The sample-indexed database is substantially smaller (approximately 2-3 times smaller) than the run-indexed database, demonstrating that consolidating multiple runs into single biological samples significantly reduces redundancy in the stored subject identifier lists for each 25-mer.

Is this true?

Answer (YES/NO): YES